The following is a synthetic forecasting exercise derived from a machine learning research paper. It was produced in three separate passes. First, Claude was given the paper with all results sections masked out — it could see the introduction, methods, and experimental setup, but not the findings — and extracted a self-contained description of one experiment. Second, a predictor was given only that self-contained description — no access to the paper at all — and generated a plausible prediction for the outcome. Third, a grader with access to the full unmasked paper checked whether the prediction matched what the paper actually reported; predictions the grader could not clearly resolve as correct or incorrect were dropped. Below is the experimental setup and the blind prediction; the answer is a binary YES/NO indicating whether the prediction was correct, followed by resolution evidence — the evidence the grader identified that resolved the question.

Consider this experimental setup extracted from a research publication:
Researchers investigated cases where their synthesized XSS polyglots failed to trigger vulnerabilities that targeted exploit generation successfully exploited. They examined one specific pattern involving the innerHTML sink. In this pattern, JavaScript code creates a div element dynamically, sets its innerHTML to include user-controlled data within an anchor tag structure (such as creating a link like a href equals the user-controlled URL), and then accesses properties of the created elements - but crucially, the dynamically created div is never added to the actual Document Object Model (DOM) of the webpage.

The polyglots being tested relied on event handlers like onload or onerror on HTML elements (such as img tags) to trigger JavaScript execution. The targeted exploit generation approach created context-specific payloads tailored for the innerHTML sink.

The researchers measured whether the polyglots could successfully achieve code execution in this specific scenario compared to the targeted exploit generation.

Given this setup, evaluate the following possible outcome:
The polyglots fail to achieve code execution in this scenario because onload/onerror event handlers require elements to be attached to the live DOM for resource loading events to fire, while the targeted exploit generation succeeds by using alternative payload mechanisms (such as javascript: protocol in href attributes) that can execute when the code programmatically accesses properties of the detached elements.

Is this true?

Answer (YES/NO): NO